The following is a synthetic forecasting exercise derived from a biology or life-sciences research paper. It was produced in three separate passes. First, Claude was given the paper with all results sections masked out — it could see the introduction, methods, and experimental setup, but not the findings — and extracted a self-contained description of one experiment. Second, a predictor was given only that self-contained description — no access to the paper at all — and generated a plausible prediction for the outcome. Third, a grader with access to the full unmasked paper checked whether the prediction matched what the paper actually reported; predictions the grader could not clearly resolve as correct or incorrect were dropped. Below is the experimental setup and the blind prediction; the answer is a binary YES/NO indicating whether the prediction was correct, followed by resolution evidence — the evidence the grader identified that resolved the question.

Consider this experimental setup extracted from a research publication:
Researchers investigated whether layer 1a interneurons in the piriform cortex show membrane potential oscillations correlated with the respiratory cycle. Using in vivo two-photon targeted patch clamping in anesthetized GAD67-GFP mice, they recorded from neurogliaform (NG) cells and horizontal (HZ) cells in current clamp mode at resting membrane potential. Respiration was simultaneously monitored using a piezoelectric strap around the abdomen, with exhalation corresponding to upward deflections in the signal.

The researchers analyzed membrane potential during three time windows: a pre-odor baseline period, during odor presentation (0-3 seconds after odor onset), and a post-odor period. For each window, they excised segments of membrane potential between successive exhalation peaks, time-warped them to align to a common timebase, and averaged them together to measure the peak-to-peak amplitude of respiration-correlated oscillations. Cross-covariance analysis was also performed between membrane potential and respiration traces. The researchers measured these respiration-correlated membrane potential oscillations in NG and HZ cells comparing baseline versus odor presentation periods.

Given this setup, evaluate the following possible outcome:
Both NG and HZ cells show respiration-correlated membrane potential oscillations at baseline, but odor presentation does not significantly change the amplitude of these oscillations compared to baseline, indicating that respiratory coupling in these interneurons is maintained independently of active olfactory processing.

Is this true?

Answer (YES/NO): NO